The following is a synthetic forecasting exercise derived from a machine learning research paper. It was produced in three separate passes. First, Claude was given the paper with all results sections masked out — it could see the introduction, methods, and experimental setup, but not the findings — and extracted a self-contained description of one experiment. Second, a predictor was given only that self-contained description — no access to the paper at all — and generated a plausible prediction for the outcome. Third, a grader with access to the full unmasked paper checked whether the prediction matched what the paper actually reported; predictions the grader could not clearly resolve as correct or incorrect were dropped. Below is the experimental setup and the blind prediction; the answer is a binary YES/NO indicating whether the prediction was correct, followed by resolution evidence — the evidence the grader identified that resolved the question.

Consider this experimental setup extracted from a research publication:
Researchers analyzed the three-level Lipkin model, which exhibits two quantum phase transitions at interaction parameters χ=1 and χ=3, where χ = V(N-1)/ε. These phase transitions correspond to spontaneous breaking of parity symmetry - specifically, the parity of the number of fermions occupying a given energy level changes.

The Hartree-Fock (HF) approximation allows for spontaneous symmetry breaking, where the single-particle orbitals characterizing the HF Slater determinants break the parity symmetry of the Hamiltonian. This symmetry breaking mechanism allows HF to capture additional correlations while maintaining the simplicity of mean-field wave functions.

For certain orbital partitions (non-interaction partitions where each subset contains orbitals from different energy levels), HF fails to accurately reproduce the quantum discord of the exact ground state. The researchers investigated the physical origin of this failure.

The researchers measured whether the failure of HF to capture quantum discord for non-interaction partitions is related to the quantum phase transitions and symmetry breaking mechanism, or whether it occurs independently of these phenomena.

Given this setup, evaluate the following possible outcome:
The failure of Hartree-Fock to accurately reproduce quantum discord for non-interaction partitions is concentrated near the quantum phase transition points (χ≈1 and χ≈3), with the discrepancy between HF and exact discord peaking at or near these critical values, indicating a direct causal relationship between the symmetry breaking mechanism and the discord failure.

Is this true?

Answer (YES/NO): NO